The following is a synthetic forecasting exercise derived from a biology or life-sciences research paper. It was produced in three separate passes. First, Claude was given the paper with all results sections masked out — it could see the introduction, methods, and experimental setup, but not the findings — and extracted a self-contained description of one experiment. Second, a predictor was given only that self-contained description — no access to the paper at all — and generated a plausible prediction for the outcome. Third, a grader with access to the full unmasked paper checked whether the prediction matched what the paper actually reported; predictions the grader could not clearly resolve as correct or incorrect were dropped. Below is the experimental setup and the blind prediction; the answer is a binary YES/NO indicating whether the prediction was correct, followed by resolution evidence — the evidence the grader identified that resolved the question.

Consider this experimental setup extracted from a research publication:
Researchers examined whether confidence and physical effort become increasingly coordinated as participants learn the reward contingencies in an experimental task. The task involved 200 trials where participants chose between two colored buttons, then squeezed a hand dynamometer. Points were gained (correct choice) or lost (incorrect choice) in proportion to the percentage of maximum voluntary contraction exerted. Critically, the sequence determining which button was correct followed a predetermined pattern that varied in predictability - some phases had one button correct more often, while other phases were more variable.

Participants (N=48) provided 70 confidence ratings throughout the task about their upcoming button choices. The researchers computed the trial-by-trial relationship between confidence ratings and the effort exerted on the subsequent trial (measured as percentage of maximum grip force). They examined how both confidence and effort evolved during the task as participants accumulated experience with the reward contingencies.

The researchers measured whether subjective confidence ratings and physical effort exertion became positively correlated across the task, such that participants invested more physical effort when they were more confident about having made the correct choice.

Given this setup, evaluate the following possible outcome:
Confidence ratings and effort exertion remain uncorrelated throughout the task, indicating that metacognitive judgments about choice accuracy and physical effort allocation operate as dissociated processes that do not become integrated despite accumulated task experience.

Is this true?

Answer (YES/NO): NO